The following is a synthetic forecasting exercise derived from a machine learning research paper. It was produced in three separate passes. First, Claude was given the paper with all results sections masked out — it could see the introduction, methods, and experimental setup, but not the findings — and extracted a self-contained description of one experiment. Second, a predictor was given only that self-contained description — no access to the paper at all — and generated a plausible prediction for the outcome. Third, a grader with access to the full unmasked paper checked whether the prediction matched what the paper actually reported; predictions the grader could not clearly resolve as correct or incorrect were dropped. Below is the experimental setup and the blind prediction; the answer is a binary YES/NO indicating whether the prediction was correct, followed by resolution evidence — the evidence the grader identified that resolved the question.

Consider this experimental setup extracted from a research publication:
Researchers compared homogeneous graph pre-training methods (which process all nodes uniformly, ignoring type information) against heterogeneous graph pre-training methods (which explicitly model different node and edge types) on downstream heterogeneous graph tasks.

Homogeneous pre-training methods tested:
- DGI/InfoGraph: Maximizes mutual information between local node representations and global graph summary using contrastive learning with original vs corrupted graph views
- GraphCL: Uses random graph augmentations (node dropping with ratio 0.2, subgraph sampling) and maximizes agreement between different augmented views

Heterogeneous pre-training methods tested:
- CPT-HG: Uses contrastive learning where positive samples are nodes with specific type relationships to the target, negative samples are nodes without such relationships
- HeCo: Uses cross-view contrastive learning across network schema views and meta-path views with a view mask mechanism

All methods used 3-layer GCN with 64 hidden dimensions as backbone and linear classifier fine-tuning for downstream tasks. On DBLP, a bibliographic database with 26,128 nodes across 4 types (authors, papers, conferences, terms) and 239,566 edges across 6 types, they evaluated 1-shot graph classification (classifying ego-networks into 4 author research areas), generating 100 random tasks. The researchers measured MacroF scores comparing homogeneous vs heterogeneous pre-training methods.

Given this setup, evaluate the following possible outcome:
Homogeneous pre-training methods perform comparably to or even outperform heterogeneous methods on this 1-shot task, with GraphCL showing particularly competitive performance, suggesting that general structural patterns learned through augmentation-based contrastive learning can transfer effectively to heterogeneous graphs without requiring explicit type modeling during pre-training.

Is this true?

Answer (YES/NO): NO